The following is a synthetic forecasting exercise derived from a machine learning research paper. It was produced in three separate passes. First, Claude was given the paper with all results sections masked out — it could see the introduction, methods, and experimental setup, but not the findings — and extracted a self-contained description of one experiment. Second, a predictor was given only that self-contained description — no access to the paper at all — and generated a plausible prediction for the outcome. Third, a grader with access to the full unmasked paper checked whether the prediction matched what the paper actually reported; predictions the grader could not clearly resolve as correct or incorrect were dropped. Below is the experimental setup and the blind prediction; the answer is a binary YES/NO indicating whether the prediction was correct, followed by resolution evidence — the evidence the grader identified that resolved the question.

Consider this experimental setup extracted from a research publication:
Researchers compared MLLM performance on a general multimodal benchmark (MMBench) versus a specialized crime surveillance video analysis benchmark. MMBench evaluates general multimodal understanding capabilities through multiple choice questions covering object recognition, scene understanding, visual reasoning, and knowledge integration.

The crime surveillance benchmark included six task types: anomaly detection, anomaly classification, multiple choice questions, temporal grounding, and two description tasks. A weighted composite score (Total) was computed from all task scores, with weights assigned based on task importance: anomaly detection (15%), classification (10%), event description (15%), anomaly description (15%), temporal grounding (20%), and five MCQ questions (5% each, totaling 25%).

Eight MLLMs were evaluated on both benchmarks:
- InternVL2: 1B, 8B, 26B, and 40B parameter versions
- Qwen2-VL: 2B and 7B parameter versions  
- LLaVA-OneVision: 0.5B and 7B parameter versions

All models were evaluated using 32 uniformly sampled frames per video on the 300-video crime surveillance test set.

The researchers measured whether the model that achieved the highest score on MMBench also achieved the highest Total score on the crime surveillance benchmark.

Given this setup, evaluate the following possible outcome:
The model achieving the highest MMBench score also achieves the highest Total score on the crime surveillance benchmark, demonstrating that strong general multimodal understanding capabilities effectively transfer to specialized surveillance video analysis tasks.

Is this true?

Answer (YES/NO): NO